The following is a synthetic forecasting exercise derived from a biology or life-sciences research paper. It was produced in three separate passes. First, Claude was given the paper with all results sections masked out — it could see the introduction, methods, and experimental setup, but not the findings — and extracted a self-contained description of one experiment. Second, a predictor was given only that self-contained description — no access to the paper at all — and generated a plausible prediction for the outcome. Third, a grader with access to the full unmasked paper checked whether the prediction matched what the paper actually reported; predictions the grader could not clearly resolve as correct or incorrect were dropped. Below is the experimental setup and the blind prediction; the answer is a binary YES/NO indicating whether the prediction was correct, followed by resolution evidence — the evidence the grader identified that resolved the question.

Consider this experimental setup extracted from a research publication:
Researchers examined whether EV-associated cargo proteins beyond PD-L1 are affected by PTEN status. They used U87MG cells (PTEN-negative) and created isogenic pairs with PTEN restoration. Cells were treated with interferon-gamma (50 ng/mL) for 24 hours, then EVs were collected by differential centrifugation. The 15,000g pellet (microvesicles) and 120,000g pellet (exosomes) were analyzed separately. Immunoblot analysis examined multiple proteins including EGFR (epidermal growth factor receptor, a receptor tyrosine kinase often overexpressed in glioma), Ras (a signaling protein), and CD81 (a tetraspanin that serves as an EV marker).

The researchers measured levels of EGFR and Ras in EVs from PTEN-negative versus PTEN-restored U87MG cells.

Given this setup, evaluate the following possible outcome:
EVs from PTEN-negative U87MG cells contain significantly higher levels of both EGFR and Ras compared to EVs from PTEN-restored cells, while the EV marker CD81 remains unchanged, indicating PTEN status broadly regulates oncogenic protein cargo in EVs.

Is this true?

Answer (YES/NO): YES